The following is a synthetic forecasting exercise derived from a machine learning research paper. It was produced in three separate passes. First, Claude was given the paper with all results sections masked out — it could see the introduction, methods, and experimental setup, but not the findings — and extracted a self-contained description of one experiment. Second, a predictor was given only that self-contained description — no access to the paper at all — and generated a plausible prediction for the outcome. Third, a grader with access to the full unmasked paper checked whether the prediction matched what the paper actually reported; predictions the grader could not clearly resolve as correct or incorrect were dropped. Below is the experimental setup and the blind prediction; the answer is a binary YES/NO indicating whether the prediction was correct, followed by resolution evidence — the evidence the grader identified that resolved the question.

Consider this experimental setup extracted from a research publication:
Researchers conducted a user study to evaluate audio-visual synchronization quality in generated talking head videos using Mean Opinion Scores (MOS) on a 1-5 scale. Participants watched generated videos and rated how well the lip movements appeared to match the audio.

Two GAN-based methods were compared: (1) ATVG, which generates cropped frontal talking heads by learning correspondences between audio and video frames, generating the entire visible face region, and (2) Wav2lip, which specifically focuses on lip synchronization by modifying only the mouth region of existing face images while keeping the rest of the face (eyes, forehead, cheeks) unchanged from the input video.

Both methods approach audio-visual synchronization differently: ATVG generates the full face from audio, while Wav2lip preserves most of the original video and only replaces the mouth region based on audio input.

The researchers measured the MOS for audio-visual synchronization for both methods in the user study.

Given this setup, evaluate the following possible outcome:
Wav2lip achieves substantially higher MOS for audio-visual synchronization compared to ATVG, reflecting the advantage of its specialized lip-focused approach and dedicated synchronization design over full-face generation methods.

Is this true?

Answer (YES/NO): NO